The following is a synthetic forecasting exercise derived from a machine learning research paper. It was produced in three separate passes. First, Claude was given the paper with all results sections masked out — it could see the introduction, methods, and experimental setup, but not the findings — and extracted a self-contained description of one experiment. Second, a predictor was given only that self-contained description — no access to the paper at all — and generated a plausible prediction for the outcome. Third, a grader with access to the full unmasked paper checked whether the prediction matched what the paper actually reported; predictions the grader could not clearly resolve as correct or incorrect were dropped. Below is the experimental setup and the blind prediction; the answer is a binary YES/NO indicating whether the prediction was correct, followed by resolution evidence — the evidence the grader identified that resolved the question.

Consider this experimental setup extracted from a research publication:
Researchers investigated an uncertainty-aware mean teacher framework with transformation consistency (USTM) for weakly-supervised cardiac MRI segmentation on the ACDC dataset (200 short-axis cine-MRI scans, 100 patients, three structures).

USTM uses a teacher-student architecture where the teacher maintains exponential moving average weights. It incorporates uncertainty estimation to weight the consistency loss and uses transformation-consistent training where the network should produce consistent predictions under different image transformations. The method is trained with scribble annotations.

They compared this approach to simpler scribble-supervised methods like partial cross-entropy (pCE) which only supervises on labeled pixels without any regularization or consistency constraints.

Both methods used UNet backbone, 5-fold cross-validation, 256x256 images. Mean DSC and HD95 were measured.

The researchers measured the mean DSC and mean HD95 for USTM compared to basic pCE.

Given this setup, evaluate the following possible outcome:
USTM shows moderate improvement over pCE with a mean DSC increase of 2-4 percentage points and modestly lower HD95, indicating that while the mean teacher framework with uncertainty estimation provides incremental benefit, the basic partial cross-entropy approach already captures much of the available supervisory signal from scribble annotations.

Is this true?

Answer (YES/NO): NO